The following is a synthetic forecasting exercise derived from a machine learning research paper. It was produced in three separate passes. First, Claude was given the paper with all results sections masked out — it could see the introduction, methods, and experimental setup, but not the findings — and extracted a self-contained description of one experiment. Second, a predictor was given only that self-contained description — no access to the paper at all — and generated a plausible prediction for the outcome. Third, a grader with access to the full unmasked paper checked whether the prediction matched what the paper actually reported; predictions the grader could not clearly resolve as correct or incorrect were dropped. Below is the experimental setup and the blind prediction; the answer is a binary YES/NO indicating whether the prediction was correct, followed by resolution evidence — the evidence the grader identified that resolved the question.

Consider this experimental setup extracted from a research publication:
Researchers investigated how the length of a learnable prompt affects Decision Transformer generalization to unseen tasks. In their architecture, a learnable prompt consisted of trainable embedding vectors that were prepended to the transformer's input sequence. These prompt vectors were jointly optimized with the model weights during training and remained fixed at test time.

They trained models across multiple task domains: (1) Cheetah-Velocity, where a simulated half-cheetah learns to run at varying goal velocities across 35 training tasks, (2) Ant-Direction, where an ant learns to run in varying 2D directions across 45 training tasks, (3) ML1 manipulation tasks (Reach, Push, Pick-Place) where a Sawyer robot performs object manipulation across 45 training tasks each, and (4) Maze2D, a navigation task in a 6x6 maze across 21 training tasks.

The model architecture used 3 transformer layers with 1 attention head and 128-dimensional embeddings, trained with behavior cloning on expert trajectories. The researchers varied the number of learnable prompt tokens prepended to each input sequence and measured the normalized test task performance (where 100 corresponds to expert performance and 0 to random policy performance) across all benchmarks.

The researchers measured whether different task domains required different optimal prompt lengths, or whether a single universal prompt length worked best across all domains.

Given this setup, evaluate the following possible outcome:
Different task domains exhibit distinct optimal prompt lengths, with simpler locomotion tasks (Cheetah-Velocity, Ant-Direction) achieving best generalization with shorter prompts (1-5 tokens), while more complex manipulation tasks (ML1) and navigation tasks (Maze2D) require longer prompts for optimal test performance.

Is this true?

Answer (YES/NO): NO